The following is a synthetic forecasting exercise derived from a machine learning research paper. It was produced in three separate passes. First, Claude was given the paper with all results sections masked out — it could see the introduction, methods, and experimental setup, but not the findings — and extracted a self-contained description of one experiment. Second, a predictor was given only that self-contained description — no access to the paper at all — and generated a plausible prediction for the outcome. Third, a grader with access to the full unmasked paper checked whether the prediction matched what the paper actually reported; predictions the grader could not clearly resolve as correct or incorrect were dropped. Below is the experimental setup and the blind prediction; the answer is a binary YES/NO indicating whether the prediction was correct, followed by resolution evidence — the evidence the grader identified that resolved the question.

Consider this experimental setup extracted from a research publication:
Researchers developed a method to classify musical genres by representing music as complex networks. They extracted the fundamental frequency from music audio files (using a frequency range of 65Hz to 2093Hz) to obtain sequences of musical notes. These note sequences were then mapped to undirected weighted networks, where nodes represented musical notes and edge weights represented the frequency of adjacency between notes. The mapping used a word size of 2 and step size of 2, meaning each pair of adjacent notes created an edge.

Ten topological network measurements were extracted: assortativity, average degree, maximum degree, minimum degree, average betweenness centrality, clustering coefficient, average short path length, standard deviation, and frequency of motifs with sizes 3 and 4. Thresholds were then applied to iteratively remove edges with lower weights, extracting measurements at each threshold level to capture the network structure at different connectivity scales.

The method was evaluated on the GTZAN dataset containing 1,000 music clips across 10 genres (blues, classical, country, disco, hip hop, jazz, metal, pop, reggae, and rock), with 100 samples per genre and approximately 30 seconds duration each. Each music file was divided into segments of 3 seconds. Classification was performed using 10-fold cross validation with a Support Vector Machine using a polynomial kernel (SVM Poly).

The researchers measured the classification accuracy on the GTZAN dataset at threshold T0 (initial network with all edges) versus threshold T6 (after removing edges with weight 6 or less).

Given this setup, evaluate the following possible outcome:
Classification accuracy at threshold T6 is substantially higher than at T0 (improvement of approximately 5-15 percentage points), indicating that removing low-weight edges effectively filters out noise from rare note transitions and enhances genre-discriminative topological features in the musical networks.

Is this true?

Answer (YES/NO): YES